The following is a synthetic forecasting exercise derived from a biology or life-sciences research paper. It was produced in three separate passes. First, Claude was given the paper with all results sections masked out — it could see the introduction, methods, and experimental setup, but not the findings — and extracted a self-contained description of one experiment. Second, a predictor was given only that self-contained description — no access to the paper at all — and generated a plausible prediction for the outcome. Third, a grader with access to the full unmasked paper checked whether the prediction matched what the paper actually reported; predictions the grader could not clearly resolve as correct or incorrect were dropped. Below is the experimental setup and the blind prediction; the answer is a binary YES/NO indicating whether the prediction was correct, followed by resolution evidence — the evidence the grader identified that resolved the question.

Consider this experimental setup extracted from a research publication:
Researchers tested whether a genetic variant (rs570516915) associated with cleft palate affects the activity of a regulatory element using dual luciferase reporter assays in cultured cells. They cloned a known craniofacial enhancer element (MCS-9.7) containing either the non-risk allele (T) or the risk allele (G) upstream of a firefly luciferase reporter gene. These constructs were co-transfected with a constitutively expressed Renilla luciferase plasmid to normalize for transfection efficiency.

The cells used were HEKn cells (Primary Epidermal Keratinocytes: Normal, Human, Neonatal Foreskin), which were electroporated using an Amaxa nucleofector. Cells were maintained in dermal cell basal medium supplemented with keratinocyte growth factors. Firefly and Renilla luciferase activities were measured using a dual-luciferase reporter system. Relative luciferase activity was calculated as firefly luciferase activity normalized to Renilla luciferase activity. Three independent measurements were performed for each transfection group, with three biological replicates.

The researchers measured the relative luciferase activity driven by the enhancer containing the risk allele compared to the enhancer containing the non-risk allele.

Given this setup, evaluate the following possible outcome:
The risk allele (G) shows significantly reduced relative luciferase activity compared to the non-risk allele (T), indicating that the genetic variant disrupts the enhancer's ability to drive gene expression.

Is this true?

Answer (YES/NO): YES